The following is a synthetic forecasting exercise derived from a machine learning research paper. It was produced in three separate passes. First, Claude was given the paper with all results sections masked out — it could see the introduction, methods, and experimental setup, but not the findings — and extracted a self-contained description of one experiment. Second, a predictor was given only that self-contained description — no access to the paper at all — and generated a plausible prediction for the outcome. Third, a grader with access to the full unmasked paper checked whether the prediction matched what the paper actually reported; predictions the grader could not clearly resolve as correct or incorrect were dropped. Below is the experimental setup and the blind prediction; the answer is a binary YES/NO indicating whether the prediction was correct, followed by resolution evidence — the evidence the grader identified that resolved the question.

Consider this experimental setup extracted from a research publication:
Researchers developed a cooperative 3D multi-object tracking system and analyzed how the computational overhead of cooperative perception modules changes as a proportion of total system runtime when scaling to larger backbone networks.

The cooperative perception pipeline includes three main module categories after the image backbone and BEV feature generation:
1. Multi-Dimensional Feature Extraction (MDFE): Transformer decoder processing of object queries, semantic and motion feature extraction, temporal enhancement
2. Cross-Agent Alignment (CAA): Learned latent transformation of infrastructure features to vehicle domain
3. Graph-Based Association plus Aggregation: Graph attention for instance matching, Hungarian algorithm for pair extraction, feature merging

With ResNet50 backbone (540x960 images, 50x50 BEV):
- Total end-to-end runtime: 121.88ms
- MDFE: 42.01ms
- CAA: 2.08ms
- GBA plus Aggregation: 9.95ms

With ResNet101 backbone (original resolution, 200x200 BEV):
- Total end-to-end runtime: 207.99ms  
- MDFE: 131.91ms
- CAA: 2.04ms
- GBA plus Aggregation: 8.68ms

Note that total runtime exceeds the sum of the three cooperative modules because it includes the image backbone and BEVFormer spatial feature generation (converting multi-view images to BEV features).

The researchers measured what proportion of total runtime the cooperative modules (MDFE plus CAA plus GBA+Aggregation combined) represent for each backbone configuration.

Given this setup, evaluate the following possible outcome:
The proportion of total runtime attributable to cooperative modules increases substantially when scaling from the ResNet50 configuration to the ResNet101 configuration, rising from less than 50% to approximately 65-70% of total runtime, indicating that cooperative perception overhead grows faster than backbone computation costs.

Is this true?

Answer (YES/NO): YES